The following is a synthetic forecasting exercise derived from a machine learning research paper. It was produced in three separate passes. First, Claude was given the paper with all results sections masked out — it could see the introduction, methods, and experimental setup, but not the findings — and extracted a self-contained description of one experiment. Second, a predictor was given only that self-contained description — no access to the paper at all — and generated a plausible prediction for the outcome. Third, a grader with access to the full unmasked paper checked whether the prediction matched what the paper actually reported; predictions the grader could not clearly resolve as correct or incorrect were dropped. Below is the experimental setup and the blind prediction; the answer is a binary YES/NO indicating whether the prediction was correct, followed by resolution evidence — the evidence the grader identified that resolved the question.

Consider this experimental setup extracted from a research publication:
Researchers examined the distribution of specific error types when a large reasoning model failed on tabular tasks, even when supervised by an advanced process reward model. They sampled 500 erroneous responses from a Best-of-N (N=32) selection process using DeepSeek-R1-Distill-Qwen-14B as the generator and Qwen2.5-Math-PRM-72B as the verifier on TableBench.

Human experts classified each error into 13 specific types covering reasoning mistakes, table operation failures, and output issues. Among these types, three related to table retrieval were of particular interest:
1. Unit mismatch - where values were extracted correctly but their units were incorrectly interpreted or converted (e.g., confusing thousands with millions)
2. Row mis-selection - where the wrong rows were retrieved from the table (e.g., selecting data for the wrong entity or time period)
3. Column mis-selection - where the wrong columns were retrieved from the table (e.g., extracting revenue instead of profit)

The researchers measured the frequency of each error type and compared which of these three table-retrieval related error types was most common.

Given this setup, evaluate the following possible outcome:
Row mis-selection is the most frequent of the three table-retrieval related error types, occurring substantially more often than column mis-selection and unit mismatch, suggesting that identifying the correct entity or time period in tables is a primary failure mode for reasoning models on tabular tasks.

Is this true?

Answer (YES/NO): NO